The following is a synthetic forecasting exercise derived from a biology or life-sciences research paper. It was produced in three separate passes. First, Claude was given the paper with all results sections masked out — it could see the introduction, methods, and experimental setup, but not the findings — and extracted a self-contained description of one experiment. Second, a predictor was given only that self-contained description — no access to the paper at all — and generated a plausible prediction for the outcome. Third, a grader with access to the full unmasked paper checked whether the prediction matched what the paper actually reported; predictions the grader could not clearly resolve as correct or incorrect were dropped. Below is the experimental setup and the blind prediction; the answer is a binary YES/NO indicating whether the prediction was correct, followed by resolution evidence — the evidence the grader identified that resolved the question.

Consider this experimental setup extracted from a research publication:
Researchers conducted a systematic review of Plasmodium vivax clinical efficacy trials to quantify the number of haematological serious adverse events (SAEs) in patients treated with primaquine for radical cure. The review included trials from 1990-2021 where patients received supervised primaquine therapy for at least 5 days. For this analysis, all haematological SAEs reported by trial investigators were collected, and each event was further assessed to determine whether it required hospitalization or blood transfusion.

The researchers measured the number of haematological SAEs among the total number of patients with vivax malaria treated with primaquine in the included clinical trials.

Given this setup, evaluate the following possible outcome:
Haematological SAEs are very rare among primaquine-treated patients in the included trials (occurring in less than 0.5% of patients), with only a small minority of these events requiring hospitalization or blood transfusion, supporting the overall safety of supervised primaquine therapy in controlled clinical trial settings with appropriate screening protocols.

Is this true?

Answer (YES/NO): NO